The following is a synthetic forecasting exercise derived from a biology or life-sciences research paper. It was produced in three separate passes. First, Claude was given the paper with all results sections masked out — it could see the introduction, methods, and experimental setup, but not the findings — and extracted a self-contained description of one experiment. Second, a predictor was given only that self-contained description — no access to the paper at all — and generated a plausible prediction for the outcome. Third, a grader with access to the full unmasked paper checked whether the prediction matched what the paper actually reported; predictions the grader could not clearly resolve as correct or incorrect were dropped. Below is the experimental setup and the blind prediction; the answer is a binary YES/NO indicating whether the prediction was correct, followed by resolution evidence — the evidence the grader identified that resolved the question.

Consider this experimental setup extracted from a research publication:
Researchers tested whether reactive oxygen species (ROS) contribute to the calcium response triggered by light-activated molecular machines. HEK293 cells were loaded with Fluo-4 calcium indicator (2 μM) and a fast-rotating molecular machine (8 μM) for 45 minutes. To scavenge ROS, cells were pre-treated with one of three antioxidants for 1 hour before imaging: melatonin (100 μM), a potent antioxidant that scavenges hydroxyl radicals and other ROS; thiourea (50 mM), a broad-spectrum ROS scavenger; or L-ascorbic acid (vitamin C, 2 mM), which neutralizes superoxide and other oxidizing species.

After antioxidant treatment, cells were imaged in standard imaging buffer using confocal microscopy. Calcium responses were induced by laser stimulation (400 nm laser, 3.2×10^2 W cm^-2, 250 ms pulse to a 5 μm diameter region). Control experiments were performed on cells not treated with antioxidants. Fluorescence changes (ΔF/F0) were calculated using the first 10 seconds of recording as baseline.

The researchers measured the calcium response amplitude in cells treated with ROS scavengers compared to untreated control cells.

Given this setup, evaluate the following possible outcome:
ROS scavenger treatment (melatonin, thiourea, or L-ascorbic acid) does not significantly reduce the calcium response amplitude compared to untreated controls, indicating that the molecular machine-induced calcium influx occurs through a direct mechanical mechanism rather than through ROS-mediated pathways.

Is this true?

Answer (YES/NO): YES